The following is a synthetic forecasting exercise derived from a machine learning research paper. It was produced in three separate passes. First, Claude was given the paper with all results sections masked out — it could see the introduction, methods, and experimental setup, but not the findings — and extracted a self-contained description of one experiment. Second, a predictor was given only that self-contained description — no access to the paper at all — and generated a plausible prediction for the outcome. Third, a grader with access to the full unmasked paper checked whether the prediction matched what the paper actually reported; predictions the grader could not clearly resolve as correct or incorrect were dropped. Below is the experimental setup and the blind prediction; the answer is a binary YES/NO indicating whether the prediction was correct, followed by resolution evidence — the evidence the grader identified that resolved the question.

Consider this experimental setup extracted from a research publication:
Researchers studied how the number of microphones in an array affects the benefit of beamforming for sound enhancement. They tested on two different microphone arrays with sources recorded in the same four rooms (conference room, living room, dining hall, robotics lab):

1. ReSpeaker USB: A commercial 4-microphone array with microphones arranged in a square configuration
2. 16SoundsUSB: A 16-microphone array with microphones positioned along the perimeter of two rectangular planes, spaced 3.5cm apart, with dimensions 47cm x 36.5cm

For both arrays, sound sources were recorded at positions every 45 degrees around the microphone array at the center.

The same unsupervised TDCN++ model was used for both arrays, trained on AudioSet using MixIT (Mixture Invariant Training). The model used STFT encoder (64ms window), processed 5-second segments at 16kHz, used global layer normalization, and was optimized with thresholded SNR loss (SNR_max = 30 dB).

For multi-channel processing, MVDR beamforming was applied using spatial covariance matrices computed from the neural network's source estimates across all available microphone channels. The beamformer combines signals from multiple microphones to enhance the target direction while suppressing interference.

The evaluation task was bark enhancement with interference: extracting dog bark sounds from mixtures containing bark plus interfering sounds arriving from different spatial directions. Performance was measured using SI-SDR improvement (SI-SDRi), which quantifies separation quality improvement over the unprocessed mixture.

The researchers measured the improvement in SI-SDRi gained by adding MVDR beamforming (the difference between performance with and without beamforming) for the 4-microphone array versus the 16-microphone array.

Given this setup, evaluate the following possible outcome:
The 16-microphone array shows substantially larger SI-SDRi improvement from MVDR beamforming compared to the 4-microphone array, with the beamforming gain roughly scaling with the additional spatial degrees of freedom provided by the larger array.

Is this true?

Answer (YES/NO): NO